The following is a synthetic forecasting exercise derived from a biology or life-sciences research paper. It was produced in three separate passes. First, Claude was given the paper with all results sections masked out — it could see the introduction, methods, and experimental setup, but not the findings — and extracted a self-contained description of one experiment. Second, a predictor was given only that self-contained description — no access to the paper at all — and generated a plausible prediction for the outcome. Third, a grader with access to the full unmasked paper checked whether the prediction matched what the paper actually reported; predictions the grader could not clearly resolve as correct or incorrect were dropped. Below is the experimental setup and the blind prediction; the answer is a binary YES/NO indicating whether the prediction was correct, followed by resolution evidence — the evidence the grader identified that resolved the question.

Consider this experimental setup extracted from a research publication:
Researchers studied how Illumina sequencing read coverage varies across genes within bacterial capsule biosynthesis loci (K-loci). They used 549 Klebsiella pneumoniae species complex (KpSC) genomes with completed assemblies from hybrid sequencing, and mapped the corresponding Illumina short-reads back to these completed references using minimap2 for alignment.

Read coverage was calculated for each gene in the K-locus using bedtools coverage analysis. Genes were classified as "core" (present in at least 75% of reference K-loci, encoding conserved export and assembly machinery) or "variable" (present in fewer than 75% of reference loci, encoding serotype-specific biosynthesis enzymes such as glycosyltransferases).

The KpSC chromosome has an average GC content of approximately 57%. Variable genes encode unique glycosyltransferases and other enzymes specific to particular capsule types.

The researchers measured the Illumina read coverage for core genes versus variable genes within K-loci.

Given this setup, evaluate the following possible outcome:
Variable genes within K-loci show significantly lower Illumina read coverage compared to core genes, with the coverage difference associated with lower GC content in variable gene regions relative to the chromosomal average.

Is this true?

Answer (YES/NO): YES